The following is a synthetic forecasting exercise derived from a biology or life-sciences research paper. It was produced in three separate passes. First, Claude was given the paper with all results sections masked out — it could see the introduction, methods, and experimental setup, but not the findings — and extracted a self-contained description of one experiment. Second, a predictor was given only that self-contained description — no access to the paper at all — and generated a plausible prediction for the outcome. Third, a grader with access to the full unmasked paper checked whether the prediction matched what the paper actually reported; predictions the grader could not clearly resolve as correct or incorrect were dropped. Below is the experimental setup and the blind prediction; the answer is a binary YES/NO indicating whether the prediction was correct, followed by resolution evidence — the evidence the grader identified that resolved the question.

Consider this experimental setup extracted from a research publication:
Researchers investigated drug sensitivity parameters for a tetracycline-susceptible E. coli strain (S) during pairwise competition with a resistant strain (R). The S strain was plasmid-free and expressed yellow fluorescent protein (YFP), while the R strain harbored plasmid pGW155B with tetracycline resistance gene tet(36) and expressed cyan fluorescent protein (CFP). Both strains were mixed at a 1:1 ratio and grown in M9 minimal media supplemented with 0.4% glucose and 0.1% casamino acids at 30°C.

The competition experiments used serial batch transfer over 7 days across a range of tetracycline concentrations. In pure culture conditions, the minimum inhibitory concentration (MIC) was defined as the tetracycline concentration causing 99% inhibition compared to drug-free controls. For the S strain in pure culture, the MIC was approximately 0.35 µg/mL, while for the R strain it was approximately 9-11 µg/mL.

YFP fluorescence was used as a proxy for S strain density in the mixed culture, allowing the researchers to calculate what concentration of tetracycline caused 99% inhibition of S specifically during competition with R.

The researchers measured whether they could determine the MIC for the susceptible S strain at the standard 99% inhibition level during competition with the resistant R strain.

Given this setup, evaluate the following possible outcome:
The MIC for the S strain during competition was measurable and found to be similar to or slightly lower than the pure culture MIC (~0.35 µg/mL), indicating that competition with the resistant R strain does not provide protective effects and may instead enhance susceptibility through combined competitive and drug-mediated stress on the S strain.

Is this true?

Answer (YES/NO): NO